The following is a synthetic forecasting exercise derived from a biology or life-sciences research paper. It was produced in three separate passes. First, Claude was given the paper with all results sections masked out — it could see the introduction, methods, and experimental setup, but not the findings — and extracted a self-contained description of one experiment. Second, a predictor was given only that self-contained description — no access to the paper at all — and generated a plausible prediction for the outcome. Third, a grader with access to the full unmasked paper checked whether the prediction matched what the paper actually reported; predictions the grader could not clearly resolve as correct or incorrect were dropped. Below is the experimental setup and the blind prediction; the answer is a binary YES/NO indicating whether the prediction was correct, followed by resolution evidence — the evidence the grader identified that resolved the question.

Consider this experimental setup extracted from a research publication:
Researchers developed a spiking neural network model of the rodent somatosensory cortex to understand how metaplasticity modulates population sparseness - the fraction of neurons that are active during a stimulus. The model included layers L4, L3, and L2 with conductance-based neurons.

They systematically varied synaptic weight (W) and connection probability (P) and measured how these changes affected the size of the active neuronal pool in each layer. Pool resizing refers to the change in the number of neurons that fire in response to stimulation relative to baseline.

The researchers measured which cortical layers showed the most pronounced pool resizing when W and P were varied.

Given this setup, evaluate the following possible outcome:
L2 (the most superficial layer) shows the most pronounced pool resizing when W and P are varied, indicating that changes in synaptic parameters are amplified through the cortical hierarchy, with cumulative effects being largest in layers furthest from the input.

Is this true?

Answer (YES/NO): NO